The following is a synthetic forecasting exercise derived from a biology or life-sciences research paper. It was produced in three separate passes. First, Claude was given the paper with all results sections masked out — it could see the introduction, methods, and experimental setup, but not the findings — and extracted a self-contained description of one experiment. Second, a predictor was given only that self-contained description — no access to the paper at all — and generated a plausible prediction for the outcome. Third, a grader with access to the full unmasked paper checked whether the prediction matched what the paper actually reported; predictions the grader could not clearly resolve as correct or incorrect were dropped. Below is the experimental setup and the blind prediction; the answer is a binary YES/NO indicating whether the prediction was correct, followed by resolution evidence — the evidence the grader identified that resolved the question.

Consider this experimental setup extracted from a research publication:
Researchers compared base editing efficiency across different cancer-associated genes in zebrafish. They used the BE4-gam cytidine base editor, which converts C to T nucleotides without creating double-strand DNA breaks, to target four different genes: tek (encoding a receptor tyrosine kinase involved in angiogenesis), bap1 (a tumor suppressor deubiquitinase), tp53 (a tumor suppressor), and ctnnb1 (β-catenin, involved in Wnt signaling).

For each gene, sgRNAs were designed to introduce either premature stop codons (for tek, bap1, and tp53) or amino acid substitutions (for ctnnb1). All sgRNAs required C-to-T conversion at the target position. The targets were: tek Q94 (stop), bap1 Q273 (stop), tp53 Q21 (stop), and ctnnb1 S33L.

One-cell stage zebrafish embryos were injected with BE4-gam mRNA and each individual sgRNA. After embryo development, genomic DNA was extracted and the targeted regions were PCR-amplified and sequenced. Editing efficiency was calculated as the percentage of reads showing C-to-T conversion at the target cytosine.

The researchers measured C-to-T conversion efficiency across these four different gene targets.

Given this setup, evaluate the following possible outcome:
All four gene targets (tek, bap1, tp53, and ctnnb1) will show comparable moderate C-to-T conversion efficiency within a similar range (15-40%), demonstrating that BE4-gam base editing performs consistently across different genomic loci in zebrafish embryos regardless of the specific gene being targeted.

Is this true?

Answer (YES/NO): NO